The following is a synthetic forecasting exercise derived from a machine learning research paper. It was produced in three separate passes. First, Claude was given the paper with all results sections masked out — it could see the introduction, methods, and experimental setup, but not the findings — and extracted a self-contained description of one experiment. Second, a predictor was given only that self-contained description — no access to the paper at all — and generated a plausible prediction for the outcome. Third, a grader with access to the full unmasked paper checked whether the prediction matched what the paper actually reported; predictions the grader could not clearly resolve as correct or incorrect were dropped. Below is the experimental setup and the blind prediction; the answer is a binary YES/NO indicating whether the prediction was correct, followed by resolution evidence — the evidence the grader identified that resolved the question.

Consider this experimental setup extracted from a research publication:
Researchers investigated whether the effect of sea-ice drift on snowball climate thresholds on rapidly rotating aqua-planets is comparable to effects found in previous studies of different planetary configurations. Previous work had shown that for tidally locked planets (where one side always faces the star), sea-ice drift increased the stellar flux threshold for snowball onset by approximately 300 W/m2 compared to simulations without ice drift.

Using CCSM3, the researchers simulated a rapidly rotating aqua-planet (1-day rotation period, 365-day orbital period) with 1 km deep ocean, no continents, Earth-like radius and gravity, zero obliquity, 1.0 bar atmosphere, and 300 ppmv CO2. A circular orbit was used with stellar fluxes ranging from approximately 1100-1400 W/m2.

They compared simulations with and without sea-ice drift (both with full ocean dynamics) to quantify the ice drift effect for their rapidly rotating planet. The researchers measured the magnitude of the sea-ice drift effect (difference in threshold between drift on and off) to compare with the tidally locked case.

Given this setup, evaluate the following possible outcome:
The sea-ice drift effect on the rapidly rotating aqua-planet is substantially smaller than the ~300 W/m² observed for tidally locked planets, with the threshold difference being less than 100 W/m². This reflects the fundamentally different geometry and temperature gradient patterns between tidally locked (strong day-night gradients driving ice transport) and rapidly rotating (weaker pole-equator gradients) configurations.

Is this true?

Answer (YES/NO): YES